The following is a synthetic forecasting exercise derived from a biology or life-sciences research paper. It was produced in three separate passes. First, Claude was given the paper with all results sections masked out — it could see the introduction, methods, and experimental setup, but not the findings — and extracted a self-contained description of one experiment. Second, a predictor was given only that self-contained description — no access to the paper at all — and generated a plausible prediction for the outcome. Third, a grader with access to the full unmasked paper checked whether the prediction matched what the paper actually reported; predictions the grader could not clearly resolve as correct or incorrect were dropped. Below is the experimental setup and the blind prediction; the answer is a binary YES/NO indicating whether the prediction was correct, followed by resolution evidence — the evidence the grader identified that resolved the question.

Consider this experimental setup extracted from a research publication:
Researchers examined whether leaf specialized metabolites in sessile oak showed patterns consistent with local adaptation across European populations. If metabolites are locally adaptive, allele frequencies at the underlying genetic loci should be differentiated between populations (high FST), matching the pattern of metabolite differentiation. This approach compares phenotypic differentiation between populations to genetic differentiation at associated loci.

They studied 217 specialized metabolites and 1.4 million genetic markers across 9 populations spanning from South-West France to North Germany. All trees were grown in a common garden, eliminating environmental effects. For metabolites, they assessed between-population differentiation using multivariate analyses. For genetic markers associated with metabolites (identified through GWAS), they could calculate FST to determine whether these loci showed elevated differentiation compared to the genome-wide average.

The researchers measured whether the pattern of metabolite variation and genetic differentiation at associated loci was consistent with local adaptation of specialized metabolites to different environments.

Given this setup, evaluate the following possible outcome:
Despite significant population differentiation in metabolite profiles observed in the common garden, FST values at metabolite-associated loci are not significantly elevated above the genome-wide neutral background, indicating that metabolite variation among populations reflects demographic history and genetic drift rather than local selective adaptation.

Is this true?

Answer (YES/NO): NO